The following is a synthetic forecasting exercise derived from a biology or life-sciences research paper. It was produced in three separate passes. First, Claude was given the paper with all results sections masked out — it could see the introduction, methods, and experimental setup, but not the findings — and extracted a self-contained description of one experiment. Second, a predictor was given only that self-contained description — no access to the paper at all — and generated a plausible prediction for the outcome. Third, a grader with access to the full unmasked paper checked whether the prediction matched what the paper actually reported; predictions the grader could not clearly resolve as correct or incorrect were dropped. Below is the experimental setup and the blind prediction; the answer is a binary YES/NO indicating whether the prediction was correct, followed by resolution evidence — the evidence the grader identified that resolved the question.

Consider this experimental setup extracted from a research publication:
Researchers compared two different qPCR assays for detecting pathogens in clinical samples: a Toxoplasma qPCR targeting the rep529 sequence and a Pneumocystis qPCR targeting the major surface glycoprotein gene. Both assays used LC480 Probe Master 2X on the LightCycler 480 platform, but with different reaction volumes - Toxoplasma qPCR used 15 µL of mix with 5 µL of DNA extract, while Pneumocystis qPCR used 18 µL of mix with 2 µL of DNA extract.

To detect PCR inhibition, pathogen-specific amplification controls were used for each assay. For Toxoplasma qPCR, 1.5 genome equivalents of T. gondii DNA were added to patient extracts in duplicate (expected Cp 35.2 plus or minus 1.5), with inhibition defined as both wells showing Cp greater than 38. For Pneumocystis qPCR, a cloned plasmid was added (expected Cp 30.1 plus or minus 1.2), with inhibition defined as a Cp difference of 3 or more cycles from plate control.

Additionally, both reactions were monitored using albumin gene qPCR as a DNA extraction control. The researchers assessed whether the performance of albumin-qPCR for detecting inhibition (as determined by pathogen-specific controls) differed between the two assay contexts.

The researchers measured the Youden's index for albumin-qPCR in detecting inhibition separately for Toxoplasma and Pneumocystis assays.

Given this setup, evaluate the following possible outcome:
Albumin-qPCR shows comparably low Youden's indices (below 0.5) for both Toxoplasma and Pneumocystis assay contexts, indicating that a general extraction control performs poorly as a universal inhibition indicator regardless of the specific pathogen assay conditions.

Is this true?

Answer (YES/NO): YES